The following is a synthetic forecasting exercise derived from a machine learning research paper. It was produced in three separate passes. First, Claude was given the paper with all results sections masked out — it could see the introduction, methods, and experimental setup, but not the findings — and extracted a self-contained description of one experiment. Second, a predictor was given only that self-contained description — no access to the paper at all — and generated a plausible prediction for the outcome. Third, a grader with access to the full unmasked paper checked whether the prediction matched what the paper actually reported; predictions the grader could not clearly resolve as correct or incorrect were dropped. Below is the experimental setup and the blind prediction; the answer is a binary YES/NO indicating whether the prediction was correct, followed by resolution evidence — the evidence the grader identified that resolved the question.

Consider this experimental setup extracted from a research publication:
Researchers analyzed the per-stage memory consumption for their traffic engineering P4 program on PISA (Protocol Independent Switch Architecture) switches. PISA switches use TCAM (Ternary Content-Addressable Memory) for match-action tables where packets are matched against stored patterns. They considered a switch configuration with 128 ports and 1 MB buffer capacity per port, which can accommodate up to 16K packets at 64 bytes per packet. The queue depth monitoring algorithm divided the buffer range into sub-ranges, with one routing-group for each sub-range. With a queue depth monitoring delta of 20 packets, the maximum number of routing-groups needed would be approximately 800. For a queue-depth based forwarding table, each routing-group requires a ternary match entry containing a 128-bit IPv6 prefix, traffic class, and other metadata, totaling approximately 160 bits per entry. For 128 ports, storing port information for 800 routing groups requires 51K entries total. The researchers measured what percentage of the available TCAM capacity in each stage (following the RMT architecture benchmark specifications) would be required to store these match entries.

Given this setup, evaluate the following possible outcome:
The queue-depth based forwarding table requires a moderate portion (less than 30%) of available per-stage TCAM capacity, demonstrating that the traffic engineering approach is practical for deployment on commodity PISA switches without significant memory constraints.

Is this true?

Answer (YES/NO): YES